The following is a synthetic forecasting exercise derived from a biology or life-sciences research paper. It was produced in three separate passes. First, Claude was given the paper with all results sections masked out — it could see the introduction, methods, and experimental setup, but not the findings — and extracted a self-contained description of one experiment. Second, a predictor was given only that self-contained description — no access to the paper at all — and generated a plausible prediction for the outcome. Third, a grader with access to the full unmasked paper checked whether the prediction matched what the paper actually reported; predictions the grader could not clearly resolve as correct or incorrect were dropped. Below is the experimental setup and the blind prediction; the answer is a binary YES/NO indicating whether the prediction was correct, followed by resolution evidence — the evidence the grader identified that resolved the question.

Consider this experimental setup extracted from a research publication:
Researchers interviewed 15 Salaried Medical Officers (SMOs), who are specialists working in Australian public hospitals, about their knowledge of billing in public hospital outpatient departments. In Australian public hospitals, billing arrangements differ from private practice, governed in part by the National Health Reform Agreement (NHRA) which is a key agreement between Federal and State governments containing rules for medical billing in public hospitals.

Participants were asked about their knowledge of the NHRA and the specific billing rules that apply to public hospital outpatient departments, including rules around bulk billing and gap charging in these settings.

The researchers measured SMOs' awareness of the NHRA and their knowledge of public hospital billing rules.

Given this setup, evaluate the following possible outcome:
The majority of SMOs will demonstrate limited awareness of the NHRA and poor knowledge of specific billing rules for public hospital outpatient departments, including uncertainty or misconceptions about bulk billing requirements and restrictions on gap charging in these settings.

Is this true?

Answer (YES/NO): YES